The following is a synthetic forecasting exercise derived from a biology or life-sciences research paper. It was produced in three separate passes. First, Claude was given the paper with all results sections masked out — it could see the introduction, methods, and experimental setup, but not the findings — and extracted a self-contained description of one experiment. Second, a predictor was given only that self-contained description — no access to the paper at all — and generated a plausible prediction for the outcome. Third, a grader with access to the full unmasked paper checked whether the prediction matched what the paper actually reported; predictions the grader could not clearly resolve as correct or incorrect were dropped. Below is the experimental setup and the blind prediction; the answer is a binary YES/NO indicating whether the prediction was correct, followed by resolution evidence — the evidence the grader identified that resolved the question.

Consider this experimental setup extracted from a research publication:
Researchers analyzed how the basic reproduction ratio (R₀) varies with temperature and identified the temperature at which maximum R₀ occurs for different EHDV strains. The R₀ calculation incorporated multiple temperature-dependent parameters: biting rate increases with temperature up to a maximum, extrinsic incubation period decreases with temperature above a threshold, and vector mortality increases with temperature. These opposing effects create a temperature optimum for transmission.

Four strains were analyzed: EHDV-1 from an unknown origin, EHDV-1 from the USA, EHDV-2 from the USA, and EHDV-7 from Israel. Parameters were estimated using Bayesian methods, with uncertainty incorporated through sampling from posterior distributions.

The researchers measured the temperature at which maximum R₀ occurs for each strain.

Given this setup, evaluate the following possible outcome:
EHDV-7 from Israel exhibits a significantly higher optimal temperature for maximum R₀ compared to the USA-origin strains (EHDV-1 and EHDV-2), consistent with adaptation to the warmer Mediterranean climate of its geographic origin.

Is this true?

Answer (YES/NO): NO